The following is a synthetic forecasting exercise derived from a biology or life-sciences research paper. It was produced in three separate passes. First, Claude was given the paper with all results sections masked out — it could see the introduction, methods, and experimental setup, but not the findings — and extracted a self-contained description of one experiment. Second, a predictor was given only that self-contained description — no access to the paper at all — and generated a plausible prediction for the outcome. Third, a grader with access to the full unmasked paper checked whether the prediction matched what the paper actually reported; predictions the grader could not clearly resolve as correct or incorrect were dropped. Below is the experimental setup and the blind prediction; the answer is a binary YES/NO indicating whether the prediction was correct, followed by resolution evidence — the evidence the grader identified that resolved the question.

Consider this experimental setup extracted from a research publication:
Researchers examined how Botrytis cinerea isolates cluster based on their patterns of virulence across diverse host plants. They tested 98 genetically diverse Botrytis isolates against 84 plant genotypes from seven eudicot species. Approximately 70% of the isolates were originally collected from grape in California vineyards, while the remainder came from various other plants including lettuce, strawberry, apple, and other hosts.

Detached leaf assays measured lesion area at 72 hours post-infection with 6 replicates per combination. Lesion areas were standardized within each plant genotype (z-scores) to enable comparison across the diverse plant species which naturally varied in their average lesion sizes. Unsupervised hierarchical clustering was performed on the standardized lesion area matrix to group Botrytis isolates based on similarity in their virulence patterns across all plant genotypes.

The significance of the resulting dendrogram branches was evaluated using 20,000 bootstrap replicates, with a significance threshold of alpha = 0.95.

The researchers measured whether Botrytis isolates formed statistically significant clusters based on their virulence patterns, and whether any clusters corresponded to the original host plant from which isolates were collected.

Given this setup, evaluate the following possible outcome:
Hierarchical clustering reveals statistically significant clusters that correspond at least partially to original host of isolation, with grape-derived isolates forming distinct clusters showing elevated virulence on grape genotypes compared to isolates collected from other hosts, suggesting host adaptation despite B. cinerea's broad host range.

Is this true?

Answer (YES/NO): NO